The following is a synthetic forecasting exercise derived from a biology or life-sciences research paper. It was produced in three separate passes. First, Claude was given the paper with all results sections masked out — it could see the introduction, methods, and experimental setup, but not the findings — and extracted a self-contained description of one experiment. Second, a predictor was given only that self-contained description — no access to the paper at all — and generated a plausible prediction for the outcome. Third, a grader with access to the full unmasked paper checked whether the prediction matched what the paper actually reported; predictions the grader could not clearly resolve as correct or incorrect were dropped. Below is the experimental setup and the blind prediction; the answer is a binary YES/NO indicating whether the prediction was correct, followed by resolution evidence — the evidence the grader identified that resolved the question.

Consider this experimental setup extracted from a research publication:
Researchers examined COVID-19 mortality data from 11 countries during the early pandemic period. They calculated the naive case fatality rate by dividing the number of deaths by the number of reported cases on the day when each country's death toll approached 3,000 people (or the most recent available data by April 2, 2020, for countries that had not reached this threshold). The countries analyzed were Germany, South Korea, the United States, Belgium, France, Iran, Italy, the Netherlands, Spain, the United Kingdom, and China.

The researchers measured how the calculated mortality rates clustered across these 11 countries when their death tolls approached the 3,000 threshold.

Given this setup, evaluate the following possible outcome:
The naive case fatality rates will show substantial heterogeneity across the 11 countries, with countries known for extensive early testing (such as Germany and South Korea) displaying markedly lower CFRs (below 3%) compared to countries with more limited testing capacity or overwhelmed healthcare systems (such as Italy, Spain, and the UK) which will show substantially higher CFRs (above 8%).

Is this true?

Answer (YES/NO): NO